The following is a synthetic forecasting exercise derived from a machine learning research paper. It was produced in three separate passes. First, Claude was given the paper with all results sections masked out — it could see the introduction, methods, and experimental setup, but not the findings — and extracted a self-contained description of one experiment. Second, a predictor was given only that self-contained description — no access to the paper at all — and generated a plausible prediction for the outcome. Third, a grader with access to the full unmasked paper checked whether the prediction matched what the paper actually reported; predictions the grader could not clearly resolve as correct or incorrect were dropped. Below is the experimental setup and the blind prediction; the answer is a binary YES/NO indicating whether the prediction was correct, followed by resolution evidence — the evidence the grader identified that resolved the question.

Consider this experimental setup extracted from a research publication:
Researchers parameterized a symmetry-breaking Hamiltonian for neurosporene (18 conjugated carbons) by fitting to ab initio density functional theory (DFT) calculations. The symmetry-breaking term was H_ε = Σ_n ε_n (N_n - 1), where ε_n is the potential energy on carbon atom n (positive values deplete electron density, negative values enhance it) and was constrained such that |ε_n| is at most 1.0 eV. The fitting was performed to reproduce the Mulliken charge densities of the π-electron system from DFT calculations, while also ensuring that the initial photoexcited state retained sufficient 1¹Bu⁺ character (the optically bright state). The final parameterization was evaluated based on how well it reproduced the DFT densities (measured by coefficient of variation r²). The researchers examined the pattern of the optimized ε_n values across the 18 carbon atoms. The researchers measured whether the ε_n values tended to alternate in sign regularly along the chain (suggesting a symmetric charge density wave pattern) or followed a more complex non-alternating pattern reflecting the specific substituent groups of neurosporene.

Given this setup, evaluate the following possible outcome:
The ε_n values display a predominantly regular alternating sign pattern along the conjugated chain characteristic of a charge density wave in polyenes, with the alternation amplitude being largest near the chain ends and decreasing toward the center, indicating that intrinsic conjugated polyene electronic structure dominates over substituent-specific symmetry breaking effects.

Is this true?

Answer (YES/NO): NO